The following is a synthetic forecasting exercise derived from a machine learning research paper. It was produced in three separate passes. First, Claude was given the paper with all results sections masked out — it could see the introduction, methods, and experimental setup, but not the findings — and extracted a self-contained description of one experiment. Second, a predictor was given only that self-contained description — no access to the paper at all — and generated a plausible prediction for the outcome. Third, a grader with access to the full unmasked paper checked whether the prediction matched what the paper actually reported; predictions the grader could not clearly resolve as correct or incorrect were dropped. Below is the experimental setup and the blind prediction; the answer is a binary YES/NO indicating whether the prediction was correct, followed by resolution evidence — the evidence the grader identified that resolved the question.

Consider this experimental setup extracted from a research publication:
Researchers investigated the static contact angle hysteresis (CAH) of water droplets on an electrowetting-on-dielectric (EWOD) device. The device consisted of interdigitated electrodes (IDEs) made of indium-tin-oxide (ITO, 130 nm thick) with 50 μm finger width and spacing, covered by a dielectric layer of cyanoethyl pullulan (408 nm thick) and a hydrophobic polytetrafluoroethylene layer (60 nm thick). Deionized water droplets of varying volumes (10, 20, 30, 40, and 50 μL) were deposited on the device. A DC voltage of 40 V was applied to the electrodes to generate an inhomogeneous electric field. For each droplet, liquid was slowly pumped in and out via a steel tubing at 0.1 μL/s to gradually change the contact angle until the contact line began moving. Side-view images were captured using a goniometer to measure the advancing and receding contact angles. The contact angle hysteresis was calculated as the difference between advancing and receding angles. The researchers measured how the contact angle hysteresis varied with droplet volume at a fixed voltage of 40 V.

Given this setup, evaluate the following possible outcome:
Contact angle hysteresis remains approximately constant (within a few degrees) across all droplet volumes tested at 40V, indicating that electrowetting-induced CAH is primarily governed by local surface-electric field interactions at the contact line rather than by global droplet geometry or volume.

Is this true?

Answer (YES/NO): NO